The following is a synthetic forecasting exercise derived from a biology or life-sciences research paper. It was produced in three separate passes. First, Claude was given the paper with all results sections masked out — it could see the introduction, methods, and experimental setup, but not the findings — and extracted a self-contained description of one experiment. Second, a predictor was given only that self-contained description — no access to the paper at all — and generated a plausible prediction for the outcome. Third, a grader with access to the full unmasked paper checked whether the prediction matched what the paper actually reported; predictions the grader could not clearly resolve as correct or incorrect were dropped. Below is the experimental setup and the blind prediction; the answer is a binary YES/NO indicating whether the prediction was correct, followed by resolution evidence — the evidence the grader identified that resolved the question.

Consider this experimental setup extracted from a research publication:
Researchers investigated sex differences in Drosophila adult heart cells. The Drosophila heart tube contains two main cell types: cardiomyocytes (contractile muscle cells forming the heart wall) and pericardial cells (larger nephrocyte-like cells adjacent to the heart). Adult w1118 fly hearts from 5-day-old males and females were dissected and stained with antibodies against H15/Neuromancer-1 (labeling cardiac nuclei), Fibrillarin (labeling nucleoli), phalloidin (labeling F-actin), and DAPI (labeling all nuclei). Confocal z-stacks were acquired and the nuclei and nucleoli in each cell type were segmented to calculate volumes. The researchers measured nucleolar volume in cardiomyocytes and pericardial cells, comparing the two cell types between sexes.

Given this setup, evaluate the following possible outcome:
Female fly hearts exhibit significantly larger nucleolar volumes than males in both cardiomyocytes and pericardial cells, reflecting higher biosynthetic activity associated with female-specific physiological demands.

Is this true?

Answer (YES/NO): YES